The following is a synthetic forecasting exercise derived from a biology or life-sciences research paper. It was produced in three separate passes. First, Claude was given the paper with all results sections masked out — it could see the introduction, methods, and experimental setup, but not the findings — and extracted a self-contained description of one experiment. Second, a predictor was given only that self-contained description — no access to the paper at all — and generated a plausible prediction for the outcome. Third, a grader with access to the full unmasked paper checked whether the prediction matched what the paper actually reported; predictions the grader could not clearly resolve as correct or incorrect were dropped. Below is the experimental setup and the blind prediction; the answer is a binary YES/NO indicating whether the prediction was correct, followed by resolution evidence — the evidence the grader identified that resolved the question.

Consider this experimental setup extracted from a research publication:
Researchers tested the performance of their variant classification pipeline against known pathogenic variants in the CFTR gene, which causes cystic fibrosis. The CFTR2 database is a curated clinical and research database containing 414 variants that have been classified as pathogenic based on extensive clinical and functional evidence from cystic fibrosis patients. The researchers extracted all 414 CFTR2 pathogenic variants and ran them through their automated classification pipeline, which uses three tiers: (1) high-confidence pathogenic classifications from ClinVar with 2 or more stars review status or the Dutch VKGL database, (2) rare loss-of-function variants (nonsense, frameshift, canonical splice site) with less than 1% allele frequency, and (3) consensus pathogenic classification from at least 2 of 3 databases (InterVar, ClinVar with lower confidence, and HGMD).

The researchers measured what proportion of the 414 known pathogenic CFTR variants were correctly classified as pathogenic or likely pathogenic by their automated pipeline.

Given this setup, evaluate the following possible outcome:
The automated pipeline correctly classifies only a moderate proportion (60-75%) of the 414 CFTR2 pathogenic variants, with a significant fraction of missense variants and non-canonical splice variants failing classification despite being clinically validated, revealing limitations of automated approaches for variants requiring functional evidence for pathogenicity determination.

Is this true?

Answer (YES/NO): NO